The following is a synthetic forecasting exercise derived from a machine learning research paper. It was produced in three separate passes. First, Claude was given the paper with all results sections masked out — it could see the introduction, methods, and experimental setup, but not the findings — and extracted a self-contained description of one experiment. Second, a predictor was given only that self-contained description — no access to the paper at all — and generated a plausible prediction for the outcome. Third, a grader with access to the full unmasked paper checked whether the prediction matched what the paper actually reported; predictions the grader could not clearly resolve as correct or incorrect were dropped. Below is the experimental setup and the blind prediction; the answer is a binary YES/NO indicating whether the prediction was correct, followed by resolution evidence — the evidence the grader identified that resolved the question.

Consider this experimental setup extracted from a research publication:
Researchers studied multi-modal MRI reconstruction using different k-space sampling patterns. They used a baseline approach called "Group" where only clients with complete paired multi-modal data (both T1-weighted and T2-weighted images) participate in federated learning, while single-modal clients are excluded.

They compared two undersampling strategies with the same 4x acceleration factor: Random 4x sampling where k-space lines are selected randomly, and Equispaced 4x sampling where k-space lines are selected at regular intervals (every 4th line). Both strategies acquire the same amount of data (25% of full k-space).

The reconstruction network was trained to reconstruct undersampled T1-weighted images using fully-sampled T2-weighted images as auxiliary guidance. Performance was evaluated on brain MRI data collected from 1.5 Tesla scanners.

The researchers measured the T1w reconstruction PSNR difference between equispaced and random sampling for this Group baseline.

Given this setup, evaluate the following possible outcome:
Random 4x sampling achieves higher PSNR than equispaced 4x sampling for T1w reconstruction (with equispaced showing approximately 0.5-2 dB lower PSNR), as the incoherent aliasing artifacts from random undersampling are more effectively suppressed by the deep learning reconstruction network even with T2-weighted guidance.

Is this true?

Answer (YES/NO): NO